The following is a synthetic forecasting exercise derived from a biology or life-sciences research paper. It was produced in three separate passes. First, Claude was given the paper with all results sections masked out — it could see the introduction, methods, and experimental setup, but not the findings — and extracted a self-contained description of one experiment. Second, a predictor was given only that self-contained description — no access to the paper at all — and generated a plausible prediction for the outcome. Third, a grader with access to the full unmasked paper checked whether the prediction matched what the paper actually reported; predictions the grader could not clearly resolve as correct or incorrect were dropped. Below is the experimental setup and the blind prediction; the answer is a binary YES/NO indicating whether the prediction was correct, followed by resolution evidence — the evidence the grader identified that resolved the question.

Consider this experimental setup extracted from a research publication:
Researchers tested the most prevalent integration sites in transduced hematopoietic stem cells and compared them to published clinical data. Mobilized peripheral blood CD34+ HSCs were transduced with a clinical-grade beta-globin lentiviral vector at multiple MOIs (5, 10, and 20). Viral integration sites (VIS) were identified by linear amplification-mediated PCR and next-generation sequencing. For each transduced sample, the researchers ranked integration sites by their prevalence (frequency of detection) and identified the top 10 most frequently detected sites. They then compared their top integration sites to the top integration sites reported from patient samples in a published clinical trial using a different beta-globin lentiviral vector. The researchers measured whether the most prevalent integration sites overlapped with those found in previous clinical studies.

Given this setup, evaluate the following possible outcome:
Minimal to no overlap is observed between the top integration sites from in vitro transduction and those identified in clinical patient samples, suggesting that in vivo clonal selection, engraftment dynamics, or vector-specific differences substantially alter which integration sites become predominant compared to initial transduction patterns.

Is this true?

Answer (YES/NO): NO